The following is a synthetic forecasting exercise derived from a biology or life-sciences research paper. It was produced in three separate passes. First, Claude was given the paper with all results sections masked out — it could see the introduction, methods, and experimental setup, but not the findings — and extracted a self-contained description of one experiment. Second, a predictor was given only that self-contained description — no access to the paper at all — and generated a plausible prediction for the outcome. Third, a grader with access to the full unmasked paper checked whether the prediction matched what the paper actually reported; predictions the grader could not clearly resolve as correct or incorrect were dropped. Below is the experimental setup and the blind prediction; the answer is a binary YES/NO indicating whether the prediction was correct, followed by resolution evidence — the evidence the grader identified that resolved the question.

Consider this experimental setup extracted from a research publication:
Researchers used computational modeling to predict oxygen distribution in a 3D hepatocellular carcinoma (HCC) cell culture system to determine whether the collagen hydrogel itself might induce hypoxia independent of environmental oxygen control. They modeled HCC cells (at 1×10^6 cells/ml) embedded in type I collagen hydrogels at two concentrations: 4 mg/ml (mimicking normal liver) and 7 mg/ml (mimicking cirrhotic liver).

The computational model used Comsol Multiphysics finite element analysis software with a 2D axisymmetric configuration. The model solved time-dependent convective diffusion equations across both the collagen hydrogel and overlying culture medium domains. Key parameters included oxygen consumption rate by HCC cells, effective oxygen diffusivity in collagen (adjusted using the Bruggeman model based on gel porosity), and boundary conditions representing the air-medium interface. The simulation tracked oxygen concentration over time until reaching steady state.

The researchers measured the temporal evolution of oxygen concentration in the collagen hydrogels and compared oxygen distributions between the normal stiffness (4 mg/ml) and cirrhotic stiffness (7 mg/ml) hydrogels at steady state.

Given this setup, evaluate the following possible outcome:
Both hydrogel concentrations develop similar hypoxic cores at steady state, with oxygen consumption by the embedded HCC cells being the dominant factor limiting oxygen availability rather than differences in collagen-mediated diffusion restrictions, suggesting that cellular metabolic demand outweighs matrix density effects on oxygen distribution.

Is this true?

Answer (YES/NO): NO